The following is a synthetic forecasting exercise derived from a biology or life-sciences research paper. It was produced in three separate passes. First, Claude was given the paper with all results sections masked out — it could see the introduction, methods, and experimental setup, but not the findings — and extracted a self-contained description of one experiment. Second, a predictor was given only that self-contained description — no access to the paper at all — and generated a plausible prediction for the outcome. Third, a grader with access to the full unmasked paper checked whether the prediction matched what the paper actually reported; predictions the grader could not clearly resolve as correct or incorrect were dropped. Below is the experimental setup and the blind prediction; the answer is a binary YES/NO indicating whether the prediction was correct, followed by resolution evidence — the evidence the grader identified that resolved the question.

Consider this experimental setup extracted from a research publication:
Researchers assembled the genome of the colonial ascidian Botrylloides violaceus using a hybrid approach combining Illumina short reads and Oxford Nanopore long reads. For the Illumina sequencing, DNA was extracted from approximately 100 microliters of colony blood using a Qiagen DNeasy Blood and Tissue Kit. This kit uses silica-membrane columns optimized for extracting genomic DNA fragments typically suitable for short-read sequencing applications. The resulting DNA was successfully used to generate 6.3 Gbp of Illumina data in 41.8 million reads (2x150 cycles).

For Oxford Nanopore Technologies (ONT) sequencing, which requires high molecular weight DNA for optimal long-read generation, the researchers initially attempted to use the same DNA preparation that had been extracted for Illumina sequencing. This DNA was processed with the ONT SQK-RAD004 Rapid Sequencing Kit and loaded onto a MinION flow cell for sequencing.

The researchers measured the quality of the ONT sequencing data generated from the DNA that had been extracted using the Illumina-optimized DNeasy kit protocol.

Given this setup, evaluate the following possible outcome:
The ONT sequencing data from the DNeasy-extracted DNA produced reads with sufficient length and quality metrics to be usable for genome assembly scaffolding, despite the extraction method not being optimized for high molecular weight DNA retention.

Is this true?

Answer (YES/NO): NO